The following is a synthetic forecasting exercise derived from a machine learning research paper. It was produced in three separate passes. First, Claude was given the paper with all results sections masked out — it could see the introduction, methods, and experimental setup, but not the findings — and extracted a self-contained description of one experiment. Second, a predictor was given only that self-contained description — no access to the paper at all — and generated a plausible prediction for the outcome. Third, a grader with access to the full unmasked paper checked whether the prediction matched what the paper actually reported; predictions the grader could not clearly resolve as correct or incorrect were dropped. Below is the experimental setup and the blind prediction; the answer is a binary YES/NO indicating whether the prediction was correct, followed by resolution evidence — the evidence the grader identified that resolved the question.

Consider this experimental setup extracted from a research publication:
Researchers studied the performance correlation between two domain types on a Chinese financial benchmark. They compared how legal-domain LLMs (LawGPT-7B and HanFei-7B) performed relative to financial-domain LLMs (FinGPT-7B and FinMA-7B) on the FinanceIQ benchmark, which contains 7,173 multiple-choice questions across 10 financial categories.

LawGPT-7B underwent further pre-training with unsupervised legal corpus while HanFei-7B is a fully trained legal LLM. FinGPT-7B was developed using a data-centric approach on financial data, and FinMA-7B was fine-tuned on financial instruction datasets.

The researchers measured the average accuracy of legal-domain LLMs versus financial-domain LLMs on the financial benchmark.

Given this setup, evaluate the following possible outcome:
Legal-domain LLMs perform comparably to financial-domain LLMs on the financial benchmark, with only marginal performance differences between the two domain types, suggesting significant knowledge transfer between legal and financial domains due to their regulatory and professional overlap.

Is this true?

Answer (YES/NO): NO